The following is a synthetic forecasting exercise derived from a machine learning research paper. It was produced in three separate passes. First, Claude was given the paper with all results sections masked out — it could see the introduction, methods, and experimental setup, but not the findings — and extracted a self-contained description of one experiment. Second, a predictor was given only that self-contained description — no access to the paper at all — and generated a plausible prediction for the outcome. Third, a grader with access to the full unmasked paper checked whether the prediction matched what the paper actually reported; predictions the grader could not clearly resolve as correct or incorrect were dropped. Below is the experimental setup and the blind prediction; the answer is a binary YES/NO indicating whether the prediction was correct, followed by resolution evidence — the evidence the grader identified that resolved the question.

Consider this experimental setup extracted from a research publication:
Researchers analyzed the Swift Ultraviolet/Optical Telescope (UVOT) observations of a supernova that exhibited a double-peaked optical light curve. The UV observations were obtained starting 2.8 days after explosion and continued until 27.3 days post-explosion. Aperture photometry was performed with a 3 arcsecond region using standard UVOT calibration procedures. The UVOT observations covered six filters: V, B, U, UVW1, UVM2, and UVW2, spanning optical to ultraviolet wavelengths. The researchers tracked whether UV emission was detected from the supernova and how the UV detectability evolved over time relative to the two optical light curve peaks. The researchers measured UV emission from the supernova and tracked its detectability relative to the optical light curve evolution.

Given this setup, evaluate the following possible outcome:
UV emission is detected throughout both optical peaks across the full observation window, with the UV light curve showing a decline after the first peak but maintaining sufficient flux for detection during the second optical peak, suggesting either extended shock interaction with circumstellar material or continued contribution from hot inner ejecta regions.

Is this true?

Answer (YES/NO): NO